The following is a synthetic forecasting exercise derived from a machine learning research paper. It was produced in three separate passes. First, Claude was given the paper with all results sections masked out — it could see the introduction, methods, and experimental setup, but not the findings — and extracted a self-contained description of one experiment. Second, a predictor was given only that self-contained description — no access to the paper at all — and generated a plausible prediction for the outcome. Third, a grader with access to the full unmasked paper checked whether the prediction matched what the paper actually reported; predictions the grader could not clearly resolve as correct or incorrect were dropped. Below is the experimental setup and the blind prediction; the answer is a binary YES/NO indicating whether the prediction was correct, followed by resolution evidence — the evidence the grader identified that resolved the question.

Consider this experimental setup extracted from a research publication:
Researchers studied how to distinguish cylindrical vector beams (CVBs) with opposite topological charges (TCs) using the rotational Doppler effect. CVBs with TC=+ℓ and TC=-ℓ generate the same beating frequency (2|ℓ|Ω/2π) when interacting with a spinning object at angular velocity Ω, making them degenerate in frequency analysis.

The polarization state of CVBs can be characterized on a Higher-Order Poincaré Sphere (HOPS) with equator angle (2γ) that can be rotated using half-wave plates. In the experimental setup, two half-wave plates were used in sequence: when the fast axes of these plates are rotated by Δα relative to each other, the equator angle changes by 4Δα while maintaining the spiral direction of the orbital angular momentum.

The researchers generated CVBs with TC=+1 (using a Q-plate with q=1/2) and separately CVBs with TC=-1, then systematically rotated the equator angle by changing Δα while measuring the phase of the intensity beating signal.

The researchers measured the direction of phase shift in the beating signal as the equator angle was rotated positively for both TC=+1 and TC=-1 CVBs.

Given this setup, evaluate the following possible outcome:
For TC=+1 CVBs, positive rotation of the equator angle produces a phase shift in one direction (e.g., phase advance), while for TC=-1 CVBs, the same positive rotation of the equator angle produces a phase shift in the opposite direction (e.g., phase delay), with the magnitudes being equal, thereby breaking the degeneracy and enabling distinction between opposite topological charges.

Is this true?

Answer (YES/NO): YES